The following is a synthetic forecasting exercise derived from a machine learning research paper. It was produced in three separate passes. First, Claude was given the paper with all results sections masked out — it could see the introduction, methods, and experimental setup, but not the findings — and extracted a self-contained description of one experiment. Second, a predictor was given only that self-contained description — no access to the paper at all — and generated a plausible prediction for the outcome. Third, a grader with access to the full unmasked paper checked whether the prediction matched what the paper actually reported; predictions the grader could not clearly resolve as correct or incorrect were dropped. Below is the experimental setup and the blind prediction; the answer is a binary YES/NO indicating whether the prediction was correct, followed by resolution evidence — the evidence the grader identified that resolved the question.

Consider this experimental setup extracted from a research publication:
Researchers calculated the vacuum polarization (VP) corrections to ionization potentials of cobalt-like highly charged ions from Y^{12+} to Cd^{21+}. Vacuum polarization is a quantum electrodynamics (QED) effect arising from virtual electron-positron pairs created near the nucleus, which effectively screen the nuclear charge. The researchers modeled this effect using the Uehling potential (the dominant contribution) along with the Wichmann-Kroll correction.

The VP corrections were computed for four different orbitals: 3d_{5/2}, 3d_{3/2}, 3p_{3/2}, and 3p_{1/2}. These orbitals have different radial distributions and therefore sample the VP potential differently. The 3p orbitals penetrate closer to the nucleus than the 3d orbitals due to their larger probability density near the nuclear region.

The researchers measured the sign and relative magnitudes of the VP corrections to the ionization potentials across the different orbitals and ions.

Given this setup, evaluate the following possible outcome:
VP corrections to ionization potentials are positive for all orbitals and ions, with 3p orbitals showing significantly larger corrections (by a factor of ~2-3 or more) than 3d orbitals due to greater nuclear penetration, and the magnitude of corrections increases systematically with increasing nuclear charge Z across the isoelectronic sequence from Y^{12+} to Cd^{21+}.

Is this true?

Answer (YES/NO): NO